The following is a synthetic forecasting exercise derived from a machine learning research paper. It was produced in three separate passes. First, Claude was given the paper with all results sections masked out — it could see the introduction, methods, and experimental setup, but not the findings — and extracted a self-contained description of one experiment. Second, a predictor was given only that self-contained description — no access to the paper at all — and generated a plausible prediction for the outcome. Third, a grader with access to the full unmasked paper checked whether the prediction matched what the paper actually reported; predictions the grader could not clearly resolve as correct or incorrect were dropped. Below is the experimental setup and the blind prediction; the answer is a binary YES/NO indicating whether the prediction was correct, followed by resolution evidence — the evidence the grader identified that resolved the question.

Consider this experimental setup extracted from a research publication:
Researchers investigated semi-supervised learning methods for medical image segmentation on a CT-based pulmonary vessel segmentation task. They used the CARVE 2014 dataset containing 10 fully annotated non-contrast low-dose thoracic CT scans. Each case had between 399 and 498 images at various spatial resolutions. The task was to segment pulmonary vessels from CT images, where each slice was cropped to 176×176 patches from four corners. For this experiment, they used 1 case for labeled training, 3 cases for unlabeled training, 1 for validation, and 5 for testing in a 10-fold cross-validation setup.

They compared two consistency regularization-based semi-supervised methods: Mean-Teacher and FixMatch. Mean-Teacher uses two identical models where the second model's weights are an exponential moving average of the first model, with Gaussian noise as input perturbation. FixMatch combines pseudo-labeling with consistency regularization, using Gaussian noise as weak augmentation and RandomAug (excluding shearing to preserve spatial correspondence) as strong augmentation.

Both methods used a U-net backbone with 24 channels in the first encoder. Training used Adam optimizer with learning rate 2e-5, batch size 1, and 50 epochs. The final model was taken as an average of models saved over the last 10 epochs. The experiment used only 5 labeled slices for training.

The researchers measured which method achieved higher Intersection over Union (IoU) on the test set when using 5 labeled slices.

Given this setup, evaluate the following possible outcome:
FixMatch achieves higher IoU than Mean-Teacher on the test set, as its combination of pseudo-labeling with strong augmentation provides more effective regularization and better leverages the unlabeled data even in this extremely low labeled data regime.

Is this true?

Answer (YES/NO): NO